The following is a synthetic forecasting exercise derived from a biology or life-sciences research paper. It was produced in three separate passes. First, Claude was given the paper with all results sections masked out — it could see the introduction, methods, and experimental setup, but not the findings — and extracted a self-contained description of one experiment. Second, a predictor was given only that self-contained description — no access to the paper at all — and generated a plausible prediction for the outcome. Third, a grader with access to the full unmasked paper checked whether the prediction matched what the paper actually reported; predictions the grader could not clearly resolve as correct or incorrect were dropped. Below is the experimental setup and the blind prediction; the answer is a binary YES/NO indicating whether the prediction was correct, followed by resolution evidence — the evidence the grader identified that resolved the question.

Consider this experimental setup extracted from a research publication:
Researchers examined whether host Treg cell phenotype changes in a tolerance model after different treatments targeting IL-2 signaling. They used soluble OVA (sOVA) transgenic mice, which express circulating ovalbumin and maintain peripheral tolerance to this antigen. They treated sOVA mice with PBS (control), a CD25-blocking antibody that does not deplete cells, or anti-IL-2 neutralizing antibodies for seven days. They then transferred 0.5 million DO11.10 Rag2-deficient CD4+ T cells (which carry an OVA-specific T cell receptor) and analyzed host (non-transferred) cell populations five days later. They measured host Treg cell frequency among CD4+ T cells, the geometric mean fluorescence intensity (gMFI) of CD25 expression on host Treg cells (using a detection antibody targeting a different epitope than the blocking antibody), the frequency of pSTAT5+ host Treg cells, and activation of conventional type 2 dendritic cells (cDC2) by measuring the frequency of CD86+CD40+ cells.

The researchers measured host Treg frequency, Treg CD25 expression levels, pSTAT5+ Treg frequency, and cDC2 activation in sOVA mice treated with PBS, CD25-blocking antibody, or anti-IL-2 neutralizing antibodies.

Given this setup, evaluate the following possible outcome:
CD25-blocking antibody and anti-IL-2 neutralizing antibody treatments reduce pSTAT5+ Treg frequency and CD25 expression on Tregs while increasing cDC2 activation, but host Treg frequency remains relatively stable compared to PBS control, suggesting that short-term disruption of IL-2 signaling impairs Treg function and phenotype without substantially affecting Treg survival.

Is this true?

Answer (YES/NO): NO